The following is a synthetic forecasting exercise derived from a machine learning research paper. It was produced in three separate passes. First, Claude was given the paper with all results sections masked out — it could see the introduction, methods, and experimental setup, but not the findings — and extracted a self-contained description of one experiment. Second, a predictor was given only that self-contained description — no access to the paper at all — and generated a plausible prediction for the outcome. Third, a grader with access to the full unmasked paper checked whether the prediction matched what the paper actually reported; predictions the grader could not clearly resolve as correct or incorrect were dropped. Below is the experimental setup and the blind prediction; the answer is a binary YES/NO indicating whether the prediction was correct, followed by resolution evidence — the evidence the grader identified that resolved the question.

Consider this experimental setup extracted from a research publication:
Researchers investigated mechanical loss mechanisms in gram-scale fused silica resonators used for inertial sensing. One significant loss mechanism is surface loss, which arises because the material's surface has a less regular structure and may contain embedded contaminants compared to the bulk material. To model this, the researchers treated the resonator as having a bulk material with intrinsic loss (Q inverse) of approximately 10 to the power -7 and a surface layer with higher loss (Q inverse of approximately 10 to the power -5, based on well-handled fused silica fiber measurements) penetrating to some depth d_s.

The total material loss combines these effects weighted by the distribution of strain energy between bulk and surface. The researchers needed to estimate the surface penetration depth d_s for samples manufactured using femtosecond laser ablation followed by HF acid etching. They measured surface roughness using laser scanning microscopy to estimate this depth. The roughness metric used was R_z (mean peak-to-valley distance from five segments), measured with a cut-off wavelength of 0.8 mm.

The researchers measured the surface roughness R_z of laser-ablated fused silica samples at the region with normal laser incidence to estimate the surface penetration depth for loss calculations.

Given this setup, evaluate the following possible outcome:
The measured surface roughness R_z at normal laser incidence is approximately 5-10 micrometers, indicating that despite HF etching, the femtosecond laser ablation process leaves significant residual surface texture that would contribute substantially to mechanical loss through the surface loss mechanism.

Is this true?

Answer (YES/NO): YES